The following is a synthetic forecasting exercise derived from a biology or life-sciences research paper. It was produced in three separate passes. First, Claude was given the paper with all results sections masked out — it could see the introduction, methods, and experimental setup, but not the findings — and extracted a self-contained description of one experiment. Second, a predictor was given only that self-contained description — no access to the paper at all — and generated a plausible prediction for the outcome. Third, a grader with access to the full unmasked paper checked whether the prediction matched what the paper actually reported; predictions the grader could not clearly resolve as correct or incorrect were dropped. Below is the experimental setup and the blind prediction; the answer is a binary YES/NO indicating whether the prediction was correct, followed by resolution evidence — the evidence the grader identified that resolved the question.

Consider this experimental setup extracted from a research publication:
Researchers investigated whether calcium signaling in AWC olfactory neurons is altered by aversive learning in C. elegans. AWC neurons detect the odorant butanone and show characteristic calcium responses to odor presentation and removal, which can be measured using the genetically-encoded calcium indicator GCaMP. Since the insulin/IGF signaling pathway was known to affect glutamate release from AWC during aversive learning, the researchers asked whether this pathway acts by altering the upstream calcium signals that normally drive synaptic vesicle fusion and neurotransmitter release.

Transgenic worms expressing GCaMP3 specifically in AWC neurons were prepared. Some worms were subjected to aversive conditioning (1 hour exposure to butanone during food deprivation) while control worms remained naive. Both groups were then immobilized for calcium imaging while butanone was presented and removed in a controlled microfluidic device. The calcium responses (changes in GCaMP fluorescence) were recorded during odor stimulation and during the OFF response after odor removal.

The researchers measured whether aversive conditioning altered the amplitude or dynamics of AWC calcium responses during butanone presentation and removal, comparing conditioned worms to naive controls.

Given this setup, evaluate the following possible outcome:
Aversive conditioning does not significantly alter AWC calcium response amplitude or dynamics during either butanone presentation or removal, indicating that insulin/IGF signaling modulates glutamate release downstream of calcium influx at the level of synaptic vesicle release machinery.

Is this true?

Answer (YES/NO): YES